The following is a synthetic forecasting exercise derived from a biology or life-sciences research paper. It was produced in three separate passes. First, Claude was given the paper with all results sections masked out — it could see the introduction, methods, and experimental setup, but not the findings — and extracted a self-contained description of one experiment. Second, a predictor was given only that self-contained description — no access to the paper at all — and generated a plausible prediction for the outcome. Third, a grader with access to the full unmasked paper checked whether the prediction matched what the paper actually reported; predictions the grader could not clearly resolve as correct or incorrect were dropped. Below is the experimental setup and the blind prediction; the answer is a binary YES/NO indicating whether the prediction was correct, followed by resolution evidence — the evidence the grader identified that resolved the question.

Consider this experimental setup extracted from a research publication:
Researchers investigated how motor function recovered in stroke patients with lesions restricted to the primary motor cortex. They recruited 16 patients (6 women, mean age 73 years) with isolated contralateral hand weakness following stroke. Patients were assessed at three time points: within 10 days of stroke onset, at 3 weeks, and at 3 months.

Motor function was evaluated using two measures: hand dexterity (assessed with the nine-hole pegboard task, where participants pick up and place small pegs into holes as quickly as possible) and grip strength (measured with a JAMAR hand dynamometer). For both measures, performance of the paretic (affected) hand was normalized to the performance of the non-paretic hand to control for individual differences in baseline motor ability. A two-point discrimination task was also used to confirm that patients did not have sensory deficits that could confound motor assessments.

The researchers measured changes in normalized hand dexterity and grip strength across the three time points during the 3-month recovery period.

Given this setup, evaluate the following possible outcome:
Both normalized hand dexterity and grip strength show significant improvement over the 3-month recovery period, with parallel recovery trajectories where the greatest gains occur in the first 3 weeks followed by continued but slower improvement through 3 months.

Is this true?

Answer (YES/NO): NO